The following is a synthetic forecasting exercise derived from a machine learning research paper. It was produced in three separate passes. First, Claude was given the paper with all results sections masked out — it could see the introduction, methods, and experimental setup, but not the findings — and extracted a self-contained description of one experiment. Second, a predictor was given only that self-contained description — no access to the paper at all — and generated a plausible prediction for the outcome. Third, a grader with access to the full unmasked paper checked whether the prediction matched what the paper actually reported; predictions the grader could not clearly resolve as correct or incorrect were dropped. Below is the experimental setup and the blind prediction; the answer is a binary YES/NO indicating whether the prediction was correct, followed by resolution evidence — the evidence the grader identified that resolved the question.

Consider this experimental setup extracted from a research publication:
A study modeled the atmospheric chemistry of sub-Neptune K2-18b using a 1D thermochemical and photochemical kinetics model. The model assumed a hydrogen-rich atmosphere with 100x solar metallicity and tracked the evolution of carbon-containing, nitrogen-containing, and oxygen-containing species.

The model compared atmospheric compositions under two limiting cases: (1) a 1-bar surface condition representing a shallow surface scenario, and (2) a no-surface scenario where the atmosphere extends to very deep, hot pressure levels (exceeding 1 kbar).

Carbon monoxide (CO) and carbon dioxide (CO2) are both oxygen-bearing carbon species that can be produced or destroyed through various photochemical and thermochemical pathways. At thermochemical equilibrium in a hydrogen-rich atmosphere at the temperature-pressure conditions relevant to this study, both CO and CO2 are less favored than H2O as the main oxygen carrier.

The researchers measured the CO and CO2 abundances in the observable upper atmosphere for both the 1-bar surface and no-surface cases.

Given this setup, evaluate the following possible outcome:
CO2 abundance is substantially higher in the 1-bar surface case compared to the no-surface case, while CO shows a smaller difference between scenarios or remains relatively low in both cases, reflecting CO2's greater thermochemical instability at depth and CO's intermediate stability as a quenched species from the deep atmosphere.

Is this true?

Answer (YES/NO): NO